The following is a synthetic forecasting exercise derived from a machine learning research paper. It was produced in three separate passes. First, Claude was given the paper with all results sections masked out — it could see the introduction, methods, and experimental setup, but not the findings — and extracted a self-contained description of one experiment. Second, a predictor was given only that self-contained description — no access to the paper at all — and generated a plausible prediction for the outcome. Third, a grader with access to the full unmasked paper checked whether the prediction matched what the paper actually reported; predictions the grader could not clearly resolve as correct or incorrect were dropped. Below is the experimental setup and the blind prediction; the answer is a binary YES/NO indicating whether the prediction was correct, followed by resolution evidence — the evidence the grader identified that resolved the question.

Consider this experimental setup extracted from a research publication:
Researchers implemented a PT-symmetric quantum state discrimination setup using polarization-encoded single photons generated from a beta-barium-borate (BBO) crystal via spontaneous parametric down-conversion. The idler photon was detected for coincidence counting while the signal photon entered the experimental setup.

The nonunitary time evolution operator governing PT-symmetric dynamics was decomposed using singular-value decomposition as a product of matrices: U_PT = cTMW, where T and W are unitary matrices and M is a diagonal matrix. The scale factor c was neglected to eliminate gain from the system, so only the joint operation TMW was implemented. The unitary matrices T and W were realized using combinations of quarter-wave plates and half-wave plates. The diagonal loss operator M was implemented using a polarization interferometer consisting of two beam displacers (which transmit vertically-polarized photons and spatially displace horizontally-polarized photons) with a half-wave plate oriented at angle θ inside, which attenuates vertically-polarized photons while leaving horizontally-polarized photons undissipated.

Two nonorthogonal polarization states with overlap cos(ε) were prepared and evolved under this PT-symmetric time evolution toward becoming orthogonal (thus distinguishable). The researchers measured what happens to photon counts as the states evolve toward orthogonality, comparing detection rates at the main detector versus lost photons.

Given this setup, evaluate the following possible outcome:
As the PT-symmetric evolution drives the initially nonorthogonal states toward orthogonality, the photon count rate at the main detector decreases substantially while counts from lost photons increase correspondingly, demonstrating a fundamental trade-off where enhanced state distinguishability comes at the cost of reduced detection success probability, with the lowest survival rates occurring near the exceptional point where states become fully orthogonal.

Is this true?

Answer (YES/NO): YES